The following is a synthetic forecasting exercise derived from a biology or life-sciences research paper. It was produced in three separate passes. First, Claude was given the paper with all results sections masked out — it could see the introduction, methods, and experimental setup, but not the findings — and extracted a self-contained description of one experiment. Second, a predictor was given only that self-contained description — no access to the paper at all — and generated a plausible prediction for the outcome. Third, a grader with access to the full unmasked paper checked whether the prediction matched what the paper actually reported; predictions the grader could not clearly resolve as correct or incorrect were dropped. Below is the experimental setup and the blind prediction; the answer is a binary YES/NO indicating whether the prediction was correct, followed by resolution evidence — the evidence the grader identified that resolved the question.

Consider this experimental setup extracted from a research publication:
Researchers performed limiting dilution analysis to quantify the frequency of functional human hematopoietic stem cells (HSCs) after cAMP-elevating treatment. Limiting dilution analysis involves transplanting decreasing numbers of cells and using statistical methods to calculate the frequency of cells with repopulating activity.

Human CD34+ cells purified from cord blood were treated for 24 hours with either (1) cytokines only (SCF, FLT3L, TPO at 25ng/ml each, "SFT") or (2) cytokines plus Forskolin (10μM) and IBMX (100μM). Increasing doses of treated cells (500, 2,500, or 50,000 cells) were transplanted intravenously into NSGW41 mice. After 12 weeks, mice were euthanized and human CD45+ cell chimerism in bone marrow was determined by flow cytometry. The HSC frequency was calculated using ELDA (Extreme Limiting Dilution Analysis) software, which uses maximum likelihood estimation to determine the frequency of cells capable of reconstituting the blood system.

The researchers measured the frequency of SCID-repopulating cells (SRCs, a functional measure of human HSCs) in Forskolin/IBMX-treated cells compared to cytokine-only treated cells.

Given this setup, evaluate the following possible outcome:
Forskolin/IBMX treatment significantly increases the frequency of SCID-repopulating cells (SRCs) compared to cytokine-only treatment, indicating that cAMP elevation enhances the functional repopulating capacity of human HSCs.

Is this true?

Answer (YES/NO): YES